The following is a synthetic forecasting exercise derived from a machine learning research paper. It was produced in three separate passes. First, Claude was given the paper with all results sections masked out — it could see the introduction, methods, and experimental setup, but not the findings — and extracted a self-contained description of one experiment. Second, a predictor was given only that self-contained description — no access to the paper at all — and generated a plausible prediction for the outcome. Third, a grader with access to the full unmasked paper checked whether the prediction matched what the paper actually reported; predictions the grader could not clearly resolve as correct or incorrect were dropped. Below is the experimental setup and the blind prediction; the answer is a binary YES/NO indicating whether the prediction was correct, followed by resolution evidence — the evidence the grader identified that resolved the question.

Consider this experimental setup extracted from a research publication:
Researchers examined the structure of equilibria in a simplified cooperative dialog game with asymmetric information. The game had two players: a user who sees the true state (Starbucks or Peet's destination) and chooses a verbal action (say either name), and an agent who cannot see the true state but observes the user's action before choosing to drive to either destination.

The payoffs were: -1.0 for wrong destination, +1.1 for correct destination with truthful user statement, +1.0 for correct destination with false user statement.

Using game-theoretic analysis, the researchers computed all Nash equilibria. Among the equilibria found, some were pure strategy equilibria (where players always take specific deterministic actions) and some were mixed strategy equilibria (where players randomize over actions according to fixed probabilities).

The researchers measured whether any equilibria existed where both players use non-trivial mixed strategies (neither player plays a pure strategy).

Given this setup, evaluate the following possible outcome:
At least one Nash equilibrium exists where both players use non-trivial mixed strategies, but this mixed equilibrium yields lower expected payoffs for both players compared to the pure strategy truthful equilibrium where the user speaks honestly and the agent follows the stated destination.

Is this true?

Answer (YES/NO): YES